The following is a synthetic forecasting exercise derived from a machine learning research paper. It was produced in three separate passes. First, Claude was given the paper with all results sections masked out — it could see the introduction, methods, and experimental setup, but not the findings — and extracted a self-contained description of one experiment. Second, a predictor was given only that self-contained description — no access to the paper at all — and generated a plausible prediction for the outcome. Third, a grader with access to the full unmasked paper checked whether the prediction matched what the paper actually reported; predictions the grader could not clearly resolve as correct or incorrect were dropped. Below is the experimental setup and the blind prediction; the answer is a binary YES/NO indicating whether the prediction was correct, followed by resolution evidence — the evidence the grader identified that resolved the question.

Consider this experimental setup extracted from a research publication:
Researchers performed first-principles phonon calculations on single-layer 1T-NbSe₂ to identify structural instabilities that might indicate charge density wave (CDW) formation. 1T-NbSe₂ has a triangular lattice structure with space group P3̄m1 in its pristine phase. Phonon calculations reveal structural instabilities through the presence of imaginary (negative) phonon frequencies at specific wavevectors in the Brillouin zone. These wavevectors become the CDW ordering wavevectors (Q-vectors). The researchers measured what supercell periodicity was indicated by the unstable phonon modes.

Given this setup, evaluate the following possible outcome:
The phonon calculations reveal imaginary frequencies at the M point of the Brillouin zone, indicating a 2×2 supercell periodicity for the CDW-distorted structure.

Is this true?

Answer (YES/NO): NO